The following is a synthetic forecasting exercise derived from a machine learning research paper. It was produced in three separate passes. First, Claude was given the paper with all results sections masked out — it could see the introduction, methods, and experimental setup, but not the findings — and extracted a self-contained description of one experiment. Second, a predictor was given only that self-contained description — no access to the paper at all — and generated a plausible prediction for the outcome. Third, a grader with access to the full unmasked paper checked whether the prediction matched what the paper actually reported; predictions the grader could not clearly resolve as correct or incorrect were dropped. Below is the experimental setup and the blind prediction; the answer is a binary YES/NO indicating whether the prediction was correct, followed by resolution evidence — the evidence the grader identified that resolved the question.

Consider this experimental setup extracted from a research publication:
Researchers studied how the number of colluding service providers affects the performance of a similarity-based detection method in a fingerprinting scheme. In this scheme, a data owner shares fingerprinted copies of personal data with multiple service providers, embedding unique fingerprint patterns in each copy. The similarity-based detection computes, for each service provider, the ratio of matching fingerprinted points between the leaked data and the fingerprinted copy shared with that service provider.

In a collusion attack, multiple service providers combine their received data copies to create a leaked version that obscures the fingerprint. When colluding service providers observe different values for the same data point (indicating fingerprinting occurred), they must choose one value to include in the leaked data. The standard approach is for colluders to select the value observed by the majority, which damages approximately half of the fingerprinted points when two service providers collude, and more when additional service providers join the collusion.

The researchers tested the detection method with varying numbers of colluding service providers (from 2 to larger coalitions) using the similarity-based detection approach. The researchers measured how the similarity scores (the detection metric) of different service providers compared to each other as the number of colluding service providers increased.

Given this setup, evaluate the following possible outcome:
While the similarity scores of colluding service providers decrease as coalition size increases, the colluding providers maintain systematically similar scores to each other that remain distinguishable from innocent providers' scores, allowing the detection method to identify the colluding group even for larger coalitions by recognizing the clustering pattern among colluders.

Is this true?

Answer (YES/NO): NO